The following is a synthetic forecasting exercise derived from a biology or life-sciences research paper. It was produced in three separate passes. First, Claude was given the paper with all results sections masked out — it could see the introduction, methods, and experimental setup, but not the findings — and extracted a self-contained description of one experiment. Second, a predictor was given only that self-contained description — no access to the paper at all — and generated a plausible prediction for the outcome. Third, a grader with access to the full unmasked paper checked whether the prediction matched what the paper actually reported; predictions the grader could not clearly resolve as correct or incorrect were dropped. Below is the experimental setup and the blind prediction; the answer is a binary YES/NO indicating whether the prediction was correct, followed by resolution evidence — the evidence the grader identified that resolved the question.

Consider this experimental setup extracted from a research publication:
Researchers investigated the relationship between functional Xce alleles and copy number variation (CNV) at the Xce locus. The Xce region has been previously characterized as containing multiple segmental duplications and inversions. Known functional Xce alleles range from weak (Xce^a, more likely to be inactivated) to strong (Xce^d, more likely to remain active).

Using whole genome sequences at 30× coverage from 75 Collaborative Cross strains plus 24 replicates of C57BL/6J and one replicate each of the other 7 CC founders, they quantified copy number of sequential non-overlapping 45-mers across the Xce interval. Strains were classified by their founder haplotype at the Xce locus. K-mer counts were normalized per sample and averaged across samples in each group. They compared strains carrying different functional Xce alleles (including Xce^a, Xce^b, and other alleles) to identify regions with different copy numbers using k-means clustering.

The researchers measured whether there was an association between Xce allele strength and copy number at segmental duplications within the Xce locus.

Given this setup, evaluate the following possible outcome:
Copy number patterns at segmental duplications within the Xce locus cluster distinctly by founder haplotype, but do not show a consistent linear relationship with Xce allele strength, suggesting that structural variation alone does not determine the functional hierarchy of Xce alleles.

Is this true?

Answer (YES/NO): NO